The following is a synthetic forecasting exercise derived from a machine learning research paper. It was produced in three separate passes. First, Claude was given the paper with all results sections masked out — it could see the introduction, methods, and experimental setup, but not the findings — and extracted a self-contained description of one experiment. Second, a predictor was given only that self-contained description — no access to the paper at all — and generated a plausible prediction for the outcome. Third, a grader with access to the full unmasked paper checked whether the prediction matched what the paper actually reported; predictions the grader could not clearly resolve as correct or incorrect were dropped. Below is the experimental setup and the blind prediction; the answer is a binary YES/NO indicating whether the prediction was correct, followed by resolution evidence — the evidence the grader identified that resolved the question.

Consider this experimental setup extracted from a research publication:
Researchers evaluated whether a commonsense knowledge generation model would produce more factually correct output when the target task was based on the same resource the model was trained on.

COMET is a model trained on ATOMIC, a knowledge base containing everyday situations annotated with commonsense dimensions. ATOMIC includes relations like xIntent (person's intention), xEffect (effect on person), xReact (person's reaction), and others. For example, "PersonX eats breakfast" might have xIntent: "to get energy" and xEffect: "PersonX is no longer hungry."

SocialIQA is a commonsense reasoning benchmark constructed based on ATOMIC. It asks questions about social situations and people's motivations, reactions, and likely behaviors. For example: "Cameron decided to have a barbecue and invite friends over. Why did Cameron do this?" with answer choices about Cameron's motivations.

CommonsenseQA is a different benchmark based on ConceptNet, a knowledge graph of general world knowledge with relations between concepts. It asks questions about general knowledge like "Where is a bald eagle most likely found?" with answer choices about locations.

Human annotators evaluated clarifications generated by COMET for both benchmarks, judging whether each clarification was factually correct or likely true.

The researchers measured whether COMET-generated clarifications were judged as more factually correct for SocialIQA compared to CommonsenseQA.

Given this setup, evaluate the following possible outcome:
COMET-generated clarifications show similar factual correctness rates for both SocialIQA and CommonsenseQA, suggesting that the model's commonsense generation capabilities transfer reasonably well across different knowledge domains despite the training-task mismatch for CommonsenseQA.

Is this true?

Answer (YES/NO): NO